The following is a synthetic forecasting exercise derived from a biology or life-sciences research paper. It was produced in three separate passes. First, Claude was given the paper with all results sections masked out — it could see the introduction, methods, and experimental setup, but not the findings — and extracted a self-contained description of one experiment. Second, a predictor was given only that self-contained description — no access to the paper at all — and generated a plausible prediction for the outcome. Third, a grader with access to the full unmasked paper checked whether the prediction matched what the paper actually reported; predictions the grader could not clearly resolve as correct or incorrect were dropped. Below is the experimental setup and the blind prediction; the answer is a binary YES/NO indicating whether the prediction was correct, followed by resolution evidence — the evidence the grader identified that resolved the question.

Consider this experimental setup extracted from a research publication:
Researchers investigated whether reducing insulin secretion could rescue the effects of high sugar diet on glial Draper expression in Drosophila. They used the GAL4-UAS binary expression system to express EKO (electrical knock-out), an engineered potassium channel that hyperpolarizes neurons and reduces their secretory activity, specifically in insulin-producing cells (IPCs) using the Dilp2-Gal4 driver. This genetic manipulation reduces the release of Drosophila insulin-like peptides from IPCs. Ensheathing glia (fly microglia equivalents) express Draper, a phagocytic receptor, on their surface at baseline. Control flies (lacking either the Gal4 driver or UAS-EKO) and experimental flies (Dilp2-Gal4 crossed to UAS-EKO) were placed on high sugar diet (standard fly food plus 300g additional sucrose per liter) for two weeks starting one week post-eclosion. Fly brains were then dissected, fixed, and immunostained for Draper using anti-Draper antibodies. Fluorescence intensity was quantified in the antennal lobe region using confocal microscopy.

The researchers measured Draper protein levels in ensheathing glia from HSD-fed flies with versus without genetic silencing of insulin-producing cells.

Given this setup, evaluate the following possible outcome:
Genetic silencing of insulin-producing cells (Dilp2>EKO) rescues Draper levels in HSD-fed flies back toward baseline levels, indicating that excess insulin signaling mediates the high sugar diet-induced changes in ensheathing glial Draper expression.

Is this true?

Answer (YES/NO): YES